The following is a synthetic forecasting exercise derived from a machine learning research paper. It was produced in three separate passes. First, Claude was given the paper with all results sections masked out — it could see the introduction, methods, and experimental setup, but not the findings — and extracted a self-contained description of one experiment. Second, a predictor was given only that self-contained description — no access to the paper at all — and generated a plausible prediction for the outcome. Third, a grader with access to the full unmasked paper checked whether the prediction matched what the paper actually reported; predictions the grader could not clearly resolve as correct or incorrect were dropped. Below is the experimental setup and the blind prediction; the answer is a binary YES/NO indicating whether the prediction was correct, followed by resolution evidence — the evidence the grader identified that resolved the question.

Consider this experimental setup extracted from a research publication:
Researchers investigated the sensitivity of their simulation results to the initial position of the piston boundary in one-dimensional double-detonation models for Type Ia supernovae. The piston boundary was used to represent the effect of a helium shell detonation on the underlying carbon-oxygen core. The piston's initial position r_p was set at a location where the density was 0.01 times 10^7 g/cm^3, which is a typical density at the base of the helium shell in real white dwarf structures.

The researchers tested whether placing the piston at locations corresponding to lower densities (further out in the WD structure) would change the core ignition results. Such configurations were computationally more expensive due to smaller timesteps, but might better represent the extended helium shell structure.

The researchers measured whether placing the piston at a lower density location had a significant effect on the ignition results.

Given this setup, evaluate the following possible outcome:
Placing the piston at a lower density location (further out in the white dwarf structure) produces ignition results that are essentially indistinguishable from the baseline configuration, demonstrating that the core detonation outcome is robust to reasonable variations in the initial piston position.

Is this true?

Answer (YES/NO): NO